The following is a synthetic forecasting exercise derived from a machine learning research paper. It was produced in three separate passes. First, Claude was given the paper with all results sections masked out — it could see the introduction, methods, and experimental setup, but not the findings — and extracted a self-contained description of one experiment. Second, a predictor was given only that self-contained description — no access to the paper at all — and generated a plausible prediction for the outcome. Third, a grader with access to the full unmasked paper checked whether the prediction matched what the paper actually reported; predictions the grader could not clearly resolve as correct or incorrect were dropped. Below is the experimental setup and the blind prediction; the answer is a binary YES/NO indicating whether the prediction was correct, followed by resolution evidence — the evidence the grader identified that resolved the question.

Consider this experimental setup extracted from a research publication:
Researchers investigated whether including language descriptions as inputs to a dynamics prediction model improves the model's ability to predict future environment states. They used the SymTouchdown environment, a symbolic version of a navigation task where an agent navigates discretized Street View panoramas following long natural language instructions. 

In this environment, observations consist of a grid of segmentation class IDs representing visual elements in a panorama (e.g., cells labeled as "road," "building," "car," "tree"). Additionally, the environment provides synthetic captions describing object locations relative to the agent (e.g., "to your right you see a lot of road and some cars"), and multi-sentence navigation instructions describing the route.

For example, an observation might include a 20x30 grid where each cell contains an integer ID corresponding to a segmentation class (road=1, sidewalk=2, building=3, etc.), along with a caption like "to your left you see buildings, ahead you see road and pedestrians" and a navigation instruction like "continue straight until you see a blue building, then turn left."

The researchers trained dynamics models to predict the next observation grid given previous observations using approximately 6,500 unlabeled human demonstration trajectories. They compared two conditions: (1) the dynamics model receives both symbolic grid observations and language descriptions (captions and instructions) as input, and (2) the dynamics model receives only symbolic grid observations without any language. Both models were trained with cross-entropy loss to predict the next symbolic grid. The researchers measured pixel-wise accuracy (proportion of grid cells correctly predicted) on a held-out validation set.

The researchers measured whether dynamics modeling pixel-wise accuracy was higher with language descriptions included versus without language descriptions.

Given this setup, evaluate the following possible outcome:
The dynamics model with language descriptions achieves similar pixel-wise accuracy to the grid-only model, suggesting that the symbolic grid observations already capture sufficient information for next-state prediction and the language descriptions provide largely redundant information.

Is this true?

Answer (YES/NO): NO